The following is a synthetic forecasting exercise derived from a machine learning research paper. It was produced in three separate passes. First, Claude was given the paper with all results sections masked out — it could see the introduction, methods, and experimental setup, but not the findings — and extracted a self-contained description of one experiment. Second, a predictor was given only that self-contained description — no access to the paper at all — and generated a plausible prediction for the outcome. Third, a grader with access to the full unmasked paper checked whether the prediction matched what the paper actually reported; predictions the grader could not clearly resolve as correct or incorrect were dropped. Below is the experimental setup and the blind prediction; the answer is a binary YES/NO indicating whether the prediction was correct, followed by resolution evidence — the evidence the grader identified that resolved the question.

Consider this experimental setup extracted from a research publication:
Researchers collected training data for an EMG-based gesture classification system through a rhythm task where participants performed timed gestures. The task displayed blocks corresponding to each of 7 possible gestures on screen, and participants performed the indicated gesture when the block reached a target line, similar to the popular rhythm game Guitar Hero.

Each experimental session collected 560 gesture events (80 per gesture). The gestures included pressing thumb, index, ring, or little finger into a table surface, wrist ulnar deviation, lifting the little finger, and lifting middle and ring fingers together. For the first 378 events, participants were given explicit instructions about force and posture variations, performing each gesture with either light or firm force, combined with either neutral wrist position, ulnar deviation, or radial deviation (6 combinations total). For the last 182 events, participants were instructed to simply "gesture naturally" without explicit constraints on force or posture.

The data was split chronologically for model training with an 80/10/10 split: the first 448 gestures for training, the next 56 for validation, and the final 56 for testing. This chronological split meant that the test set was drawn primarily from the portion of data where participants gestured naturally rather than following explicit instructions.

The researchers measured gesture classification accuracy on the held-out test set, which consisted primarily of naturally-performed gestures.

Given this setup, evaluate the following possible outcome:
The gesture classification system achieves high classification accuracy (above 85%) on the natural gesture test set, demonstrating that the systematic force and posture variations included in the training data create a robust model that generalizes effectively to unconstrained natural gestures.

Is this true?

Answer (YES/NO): YES